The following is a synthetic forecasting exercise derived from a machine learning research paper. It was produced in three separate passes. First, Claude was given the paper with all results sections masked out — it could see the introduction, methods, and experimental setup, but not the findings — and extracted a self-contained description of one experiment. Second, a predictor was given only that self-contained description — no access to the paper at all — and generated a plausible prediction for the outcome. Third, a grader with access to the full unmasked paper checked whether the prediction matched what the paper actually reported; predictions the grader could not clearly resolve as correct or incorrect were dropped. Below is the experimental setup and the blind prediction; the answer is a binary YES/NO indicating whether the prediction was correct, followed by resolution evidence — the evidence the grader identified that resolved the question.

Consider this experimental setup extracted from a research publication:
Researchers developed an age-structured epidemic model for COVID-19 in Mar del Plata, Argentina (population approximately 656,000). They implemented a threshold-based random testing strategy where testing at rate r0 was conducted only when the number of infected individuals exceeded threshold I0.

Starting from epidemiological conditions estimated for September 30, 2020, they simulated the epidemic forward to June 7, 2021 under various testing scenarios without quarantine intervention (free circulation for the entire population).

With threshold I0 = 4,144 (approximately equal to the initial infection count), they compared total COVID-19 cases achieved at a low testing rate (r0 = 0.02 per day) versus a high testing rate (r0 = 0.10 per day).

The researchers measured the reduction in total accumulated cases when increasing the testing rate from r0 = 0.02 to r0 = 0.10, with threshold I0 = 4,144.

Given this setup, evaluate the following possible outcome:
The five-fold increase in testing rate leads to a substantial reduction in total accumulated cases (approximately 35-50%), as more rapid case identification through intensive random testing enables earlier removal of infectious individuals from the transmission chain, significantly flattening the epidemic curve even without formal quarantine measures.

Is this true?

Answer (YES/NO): NO